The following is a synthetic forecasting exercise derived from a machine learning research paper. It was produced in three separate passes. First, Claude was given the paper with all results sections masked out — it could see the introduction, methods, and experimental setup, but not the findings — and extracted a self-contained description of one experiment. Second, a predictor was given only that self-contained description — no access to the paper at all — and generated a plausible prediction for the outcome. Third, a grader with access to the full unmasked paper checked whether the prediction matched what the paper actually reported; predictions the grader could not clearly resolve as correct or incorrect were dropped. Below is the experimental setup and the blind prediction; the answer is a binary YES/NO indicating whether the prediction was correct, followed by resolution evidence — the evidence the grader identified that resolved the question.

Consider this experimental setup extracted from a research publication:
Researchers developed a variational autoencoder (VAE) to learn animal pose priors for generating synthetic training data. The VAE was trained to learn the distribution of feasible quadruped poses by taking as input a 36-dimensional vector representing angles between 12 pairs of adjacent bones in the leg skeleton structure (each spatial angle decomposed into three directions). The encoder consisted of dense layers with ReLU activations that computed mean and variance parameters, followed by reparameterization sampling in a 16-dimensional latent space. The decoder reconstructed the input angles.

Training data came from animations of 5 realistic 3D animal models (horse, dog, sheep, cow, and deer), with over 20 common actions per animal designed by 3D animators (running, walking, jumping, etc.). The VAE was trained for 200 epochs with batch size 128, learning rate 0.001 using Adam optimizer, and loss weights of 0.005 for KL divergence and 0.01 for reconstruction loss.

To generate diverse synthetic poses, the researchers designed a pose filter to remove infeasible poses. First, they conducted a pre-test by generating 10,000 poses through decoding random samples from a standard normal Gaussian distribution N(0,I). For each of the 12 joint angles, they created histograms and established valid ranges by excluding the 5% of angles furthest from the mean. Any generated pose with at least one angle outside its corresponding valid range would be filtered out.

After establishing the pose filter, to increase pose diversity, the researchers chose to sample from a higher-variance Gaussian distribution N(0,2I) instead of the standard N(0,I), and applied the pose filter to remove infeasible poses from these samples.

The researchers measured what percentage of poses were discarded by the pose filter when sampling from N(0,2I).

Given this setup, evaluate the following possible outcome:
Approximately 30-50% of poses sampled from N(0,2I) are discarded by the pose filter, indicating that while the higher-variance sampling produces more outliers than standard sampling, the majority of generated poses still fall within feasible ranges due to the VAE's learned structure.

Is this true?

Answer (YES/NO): NO